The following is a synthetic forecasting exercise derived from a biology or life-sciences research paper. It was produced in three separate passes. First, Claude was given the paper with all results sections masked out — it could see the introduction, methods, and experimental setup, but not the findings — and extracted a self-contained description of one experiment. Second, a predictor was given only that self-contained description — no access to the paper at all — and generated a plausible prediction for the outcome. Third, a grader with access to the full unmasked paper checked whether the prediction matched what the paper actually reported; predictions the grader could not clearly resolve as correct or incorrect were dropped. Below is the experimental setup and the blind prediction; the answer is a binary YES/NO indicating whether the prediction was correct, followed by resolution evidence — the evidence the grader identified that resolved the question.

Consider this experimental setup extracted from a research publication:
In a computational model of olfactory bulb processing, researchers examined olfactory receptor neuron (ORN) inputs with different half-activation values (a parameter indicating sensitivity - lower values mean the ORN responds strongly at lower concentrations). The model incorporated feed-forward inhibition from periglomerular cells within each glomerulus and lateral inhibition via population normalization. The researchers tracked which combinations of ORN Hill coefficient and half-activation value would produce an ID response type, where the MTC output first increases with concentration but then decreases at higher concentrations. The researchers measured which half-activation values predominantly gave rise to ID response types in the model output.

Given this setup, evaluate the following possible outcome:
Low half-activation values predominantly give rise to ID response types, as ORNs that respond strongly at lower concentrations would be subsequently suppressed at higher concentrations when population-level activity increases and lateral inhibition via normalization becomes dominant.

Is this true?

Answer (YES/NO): YES